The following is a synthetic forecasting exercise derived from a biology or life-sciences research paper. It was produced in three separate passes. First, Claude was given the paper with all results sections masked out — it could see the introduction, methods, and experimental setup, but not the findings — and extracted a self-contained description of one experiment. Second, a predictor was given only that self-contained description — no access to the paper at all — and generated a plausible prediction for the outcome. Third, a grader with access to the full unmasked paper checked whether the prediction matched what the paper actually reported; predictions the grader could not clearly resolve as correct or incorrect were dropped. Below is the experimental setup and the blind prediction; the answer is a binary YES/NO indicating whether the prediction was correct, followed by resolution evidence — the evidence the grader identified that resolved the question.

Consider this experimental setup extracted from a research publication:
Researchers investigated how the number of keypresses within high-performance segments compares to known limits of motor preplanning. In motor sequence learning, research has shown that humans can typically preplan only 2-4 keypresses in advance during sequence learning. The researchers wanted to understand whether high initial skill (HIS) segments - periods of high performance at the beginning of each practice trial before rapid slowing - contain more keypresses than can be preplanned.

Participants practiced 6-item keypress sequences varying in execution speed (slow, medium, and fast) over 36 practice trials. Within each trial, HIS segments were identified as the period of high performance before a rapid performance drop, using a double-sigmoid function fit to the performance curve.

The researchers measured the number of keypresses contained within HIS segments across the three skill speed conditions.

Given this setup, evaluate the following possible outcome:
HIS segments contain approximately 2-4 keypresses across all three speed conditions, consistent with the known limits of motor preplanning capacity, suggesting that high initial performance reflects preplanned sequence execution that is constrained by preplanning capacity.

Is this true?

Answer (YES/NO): NO